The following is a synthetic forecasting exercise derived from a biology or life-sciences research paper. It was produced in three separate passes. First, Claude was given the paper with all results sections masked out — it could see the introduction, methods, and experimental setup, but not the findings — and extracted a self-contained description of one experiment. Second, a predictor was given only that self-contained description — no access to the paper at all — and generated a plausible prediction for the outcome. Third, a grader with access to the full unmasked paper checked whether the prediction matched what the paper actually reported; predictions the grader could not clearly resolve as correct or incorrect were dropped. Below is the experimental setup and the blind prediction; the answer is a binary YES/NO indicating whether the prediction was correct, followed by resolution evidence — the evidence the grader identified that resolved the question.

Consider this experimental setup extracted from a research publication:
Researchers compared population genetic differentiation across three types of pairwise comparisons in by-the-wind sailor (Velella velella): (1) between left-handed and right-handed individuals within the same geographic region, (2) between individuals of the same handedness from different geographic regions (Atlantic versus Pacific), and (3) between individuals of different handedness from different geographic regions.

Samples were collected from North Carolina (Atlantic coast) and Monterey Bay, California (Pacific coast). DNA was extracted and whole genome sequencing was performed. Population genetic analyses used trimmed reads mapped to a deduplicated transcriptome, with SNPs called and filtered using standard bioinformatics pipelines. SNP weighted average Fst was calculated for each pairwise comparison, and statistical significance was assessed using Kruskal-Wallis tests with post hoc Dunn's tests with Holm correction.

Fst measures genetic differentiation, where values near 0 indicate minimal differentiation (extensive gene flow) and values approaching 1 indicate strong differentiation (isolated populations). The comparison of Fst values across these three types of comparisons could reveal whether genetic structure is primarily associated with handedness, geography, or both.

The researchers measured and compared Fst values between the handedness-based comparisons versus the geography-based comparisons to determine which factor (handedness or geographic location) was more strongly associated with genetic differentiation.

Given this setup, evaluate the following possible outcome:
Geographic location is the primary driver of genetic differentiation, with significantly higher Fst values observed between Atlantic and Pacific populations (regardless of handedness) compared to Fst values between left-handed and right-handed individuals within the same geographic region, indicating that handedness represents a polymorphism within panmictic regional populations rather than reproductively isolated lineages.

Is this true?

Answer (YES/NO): YES